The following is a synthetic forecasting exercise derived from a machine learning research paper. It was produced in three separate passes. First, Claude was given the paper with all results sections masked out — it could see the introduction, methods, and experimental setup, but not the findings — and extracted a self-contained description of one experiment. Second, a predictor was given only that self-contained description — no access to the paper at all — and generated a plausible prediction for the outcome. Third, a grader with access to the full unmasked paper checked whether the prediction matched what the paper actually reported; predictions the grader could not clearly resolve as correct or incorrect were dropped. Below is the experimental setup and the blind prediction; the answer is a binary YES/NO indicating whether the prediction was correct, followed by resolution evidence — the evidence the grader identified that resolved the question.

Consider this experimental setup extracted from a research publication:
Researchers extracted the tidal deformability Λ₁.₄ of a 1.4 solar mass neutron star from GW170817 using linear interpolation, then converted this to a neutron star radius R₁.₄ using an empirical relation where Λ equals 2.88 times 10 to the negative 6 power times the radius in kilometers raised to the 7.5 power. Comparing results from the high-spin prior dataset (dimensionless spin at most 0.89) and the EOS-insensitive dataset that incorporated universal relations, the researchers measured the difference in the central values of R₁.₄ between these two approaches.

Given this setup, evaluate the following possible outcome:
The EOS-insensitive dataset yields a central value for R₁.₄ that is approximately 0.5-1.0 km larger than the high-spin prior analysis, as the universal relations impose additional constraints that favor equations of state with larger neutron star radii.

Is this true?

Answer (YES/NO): NO